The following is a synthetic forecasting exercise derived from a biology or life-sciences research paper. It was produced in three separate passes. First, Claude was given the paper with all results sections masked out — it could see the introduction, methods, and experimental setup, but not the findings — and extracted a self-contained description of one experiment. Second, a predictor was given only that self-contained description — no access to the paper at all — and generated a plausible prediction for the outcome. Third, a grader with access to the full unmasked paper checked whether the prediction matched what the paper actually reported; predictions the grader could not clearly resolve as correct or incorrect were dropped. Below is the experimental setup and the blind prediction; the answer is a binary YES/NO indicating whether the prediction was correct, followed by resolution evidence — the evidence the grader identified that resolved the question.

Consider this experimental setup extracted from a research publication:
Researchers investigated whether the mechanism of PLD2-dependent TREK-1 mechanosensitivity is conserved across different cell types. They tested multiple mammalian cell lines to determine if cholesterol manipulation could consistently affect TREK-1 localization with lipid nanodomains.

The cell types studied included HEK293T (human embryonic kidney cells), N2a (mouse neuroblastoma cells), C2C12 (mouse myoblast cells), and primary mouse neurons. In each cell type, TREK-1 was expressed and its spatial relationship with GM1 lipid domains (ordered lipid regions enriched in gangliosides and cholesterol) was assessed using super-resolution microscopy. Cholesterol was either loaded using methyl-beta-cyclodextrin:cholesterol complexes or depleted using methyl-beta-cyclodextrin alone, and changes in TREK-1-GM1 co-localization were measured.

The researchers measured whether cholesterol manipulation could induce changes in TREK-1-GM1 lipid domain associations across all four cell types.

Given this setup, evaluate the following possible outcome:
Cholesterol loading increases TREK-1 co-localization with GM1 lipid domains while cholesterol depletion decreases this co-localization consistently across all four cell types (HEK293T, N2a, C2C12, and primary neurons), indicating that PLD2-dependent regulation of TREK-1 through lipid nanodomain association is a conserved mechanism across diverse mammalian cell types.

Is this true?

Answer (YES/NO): YES